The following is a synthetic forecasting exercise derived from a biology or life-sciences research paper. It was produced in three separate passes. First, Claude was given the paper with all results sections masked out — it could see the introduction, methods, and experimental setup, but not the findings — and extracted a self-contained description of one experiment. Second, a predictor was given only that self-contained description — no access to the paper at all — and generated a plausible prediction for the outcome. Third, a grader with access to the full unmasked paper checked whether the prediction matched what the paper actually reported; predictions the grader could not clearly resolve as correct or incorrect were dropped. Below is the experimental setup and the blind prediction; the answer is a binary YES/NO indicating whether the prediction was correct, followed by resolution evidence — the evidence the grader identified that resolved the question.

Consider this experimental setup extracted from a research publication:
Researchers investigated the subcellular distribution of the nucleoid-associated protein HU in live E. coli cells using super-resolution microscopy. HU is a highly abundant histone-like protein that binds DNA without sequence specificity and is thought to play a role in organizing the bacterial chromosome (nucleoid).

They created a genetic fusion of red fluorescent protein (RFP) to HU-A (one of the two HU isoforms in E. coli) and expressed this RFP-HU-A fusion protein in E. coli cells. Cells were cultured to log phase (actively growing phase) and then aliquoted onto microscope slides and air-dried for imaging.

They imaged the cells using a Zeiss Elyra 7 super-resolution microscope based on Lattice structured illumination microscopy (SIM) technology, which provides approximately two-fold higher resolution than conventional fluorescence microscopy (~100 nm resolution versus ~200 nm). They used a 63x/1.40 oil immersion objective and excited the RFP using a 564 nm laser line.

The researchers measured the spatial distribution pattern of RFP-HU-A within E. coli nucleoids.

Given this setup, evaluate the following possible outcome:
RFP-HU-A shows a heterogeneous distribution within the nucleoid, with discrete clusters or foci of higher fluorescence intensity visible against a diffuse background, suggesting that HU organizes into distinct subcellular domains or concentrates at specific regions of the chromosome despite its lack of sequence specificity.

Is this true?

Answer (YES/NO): YES